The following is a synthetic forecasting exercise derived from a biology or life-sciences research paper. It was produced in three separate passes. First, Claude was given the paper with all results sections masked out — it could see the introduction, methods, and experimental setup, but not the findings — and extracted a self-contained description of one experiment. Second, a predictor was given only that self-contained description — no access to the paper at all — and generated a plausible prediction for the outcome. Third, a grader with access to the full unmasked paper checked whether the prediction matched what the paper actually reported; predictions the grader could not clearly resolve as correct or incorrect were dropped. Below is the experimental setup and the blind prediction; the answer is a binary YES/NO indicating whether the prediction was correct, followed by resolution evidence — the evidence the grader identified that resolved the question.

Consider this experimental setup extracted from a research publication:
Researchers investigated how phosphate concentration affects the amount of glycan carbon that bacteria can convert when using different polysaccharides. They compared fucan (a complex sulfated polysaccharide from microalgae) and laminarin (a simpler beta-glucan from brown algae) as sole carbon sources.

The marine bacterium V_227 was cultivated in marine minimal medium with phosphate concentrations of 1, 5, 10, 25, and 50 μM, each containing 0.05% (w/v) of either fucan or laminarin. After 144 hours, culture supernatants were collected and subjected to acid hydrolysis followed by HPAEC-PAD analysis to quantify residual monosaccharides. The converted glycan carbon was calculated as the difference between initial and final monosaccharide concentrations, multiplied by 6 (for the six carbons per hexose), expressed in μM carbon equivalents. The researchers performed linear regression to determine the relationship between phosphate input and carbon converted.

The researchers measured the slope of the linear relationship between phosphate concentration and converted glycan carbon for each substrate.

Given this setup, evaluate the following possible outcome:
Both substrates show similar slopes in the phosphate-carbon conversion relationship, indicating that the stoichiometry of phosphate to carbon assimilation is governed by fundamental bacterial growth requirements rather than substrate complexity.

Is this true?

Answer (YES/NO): NO